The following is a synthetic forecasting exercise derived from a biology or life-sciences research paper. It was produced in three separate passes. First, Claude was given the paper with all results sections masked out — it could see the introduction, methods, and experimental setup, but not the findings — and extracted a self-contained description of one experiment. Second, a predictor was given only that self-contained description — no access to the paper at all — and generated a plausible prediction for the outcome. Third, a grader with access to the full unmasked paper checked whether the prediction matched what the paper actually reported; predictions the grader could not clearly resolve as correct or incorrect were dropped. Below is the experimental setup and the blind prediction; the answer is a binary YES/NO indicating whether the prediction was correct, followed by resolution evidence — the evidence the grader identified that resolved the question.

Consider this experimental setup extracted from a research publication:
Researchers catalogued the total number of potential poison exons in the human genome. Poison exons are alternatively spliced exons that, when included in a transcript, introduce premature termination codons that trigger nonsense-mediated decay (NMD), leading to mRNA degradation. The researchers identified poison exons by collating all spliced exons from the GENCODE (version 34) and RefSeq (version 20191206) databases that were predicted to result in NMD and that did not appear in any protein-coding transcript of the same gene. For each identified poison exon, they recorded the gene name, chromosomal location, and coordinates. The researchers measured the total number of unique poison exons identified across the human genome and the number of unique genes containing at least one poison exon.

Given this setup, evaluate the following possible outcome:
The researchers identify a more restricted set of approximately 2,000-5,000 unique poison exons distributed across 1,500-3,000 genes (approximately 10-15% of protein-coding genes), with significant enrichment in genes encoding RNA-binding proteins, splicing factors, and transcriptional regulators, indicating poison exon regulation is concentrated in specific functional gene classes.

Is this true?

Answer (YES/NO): NO